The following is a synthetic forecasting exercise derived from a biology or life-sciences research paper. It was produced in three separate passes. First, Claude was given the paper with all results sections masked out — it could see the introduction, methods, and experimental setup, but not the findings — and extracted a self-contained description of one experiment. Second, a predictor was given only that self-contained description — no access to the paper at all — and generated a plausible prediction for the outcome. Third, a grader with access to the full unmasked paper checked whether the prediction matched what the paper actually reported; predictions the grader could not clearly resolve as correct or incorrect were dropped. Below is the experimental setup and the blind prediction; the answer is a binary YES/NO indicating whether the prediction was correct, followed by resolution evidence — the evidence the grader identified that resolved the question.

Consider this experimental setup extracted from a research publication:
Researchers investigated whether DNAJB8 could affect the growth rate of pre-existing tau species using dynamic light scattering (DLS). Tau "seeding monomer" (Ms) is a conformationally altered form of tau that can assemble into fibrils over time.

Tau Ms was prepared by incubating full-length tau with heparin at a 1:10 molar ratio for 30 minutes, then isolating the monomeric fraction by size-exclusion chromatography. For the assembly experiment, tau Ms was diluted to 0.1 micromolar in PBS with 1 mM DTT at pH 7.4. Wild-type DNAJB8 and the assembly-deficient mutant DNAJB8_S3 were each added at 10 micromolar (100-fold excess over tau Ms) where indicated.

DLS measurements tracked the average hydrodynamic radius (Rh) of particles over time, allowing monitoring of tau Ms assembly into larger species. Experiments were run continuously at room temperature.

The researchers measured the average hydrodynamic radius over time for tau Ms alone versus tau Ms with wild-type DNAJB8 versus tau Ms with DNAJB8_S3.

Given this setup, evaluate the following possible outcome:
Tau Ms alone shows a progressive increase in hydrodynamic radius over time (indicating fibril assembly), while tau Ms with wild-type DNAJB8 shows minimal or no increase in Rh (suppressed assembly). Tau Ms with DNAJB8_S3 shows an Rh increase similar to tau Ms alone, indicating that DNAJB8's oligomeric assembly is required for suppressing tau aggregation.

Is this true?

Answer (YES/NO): NO